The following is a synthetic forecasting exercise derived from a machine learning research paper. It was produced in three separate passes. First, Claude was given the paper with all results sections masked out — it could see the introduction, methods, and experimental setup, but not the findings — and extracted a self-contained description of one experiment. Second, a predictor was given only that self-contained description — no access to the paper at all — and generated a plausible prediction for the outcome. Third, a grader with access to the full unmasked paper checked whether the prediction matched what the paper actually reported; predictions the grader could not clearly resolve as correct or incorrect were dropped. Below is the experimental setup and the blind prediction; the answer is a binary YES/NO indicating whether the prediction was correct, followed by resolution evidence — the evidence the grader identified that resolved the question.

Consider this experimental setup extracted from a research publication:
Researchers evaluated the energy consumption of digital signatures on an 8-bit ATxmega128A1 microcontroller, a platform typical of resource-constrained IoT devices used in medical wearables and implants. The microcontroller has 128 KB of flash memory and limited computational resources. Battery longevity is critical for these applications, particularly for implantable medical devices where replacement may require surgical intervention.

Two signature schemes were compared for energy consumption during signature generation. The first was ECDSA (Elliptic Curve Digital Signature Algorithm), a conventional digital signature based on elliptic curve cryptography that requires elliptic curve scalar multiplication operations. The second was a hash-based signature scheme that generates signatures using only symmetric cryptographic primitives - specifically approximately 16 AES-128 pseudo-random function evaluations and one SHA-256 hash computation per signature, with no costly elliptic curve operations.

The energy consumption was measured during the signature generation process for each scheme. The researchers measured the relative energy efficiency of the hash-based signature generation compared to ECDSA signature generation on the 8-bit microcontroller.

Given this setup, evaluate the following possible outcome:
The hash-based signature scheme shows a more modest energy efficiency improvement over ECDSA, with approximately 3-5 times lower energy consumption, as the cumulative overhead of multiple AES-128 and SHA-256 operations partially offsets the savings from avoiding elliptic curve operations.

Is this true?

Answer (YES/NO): NO